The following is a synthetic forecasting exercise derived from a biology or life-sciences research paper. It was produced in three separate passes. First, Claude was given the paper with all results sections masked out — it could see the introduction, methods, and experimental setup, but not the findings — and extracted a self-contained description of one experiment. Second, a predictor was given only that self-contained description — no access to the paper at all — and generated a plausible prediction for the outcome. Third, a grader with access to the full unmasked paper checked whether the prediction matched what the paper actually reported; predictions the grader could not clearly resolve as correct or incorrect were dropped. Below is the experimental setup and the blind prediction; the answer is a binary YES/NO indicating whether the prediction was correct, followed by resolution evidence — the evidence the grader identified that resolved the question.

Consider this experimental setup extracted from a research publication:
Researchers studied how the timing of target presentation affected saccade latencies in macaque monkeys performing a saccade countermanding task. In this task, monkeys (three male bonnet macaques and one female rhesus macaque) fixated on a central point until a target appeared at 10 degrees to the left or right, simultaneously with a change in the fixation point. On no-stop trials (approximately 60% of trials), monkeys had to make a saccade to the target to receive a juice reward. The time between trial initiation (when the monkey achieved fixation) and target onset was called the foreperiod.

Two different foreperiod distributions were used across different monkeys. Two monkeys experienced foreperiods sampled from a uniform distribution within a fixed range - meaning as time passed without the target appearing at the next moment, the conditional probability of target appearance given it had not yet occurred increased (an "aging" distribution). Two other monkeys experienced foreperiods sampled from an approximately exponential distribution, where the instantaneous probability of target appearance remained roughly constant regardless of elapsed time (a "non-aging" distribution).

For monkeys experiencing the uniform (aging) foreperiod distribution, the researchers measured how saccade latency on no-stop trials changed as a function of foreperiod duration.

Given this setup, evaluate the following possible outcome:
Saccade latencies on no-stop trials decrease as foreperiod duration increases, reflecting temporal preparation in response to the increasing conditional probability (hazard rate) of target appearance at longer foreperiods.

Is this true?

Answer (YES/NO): NO